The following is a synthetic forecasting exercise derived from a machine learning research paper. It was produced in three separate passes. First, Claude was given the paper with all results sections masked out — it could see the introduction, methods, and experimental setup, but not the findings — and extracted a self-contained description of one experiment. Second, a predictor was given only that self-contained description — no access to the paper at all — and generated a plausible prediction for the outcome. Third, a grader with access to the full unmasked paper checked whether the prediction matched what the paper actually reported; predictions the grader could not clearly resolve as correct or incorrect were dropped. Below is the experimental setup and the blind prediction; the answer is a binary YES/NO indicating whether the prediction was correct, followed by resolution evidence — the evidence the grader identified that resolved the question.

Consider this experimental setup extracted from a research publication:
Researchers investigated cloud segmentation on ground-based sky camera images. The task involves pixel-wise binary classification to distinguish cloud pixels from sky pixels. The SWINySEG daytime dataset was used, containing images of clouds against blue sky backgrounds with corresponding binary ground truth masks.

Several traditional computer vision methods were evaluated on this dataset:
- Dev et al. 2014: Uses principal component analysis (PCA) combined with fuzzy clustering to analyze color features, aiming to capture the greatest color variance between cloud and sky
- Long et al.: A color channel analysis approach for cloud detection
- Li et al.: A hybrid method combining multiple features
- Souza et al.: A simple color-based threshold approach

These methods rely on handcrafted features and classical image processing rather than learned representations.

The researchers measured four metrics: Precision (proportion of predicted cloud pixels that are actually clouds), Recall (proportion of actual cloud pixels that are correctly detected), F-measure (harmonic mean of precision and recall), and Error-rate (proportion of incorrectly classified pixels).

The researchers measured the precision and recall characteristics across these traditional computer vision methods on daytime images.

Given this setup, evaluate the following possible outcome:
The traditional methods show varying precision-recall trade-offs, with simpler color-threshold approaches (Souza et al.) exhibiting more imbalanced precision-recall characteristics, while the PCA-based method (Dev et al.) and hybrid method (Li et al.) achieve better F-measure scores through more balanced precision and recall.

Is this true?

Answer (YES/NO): NO